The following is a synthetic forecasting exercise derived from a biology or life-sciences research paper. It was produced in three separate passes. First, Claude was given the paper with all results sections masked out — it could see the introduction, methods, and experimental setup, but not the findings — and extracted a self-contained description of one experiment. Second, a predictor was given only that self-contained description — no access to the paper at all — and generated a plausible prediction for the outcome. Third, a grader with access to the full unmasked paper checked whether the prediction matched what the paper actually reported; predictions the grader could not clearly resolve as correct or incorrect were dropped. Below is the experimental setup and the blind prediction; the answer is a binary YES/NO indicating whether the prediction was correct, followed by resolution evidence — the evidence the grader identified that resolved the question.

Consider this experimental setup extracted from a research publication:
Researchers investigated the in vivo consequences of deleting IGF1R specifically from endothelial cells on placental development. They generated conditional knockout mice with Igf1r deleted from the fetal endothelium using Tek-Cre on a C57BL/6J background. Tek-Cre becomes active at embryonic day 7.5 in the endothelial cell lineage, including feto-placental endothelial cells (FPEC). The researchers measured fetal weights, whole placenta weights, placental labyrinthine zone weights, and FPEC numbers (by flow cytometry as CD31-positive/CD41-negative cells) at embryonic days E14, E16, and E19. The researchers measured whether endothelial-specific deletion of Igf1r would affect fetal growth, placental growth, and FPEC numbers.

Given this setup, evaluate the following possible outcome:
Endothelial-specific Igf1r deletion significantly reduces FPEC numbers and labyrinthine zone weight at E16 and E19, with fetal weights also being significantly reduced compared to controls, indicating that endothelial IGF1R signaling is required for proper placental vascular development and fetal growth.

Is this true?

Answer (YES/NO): NO